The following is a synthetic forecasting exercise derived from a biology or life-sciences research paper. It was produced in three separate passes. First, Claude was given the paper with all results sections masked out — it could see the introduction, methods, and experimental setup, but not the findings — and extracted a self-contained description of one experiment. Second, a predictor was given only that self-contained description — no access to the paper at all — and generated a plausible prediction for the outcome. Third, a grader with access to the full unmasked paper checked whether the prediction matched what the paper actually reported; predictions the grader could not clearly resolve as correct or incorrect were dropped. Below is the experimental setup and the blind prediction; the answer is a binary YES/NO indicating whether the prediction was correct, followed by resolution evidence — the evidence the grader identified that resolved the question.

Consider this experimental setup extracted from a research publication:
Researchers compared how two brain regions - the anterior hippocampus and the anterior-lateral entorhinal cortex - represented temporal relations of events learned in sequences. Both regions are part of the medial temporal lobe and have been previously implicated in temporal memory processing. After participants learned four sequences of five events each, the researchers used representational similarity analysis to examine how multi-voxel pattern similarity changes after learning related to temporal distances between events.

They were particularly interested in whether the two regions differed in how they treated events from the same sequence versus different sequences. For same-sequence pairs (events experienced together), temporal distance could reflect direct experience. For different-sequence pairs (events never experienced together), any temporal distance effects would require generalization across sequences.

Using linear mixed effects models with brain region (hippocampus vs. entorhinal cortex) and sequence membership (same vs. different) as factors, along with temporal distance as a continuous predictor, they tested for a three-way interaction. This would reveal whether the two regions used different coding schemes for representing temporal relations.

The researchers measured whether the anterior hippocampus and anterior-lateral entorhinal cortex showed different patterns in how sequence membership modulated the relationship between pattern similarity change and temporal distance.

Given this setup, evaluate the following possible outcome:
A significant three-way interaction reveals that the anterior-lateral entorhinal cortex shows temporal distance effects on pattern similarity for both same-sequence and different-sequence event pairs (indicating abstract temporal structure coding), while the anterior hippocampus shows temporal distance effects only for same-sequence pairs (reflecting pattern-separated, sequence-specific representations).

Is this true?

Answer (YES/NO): NO